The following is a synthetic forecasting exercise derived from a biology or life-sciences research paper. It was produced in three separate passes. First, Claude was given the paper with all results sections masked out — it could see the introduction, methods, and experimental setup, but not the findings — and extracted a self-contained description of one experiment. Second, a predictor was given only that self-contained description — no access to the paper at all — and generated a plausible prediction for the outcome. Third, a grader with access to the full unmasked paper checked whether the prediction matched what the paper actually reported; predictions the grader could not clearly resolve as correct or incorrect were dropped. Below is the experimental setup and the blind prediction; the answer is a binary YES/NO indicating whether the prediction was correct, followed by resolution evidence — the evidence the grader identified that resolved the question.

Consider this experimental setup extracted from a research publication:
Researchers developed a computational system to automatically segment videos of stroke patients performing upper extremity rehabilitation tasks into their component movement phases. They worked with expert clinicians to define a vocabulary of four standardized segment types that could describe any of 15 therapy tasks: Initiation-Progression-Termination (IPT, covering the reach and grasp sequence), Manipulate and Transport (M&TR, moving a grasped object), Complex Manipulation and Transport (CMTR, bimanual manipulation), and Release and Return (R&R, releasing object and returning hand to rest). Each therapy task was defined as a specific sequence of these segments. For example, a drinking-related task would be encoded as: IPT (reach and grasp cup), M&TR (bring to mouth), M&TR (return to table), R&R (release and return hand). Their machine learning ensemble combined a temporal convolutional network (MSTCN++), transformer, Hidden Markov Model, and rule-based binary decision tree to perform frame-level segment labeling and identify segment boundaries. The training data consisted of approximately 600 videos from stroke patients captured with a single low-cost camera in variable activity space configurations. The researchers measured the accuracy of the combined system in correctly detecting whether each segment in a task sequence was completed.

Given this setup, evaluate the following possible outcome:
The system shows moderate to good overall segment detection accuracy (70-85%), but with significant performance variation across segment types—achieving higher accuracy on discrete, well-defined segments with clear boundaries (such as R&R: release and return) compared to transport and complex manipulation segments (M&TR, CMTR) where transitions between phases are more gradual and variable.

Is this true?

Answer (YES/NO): NO